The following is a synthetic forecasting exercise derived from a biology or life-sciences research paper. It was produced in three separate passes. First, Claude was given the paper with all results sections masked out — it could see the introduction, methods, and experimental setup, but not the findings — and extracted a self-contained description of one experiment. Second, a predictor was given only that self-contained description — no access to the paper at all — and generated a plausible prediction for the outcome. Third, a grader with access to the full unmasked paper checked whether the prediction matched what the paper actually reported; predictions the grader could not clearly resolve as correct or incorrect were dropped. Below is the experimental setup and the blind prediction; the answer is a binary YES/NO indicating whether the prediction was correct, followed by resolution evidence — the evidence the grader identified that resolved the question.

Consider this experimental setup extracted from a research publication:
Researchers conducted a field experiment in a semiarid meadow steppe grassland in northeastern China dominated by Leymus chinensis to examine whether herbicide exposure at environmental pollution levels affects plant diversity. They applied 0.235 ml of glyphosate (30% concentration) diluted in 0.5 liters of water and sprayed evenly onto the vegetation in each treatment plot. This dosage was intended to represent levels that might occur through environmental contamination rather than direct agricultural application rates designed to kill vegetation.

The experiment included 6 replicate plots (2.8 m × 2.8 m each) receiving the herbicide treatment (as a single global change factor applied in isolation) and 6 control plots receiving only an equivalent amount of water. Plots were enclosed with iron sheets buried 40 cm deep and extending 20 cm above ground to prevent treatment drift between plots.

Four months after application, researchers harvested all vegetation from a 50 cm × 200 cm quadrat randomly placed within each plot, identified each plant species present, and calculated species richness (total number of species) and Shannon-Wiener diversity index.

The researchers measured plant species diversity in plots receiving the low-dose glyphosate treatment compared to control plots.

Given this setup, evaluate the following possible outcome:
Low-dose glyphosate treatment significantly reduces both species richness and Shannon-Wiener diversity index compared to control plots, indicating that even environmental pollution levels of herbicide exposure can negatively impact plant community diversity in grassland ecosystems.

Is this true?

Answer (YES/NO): NO